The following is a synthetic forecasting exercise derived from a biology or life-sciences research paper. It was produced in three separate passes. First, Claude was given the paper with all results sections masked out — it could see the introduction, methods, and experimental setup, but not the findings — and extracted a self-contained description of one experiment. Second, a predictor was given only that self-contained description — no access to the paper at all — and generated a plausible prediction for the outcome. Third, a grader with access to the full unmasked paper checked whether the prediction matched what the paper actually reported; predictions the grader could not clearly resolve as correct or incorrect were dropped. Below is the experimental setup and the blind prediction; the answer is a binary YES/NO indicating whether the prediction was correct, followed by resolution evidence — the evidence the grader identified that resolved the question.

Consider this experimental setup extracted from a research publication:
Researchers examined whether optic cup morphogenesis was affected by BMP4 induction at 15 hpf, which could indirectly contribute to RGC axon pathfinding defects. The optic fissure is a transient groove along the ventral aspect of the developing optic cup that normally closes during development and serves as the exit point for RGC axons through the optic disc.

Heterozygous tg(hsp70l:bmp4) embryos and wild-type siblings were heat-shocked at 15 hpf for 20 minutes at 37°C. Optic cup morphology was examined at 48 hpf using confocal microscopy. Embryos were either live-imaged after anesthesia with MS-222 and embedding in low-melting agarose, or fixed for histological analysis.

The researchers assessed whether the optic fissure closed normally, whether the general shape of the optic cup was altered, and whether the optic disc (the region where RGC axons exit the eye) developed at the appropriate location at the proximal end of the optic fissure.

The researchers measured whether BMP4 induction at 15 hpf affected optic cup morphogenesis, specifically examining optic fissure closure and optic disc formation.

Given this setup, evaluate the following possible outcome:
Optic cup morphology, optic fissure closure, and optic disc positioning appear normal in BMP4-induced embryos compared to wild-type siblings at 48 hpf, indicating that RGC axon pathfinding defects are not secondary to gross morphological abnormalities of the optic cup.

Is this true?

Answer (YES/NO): NO